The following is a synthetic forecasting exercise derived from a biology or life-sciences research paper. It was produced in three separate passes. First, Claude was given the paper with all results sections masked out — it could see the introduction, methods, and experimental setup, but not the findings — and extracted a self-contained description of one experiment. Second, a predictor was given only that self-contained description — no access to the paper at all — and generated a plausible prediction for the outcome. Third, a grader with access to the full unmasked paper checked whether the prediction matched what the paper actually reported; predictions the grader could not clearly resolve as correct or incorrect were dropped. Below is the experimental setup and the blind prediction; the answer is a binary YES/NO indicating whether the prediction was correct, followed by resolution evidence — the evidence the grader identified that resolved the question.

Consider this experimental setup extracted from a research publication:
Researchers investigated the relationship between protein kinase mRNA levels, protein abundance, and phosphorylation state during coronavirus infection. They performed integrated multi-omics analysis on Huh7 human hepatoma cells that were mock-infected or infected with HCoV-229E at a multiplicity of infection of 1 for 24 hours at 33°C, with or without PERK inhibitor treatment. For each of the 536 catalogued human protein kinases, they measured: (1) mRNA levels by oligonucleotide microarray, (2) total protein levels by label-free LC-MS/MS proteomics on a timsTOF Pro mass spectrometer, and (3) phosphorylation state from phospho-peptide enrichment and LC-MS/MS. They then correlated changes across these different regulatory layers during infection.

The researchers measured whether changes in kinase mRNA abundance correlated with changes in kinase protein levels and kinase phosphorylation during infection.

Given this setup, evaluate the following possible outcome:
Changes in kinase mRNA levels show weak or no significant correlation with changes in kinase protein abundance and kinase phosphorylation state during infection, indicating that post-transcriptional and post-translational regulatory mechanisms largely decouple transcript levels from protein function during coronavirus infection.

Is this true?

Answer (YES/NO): YES